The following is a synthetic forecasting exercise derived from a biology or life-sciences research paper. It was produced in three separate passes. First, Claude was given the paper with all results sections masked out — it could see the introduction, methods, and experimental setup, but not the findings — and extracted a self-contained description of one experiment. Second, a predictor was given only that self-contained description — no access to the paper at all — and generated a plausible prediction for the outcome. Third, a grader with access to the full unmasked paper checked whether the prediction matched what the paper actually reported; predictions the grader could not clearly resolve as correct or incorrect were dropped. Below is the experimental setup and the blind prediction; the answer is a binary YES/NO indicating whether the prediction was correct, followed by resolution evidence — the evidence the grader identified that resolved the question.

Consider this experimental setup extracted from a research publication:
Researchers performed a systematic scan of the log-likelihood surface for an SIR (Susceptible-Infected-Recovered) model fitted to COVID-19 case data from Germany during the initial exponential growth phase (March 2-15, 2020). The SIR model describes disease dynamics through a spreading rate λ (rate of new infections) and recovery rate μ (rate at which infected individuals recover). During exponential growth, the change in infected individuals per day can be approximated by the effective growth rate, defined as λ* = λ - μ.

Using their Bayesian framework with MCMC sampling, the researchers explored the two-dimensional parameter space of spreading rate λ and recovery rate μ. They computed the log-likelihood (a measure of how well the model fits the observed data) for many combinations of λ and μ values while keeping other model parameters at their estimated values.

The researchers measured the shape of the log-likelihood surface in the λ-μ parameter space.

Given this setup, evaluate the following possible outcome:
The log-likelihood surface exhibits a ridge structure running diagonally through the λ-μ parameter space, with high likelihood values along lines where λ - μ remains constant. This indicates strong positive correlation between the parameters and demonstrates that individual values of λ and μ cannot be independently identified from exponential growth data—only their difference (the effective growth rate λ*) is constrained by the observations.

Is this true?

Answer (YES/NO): YES